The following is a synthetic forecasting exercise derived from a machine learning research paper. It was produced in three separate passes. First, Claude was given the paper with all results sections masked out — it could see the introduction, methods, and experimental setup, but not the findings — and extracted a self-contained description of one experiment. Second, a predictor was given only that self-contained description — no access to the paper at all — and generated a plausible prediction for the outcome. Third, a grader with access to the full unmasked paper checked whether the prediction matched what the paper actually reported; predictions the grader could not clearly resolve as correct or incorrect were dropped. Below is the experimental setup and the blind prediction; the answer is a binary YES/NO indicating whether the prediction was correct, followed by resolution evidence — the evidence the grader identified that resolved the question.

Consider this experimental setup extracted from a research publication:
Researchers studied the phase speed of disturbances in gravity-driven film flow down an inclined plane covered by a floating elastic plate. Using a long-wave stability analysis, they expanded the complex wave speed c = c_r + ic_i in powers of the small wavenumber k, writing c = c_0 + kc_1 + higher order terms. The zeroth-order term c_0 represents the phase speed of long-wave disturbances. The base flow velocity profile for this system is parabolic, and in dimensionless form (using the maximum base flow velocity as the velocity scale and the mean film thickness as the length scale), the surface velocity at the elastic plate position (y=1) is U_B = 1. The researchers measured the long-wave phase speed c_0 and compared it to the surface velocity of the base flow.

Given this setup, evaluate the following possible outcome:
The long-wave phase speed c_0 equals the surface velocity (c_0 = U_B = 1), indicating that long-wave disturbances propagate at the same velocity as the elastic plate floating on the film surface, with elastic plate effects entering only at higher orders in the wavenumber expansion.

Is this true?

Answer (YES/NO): NO